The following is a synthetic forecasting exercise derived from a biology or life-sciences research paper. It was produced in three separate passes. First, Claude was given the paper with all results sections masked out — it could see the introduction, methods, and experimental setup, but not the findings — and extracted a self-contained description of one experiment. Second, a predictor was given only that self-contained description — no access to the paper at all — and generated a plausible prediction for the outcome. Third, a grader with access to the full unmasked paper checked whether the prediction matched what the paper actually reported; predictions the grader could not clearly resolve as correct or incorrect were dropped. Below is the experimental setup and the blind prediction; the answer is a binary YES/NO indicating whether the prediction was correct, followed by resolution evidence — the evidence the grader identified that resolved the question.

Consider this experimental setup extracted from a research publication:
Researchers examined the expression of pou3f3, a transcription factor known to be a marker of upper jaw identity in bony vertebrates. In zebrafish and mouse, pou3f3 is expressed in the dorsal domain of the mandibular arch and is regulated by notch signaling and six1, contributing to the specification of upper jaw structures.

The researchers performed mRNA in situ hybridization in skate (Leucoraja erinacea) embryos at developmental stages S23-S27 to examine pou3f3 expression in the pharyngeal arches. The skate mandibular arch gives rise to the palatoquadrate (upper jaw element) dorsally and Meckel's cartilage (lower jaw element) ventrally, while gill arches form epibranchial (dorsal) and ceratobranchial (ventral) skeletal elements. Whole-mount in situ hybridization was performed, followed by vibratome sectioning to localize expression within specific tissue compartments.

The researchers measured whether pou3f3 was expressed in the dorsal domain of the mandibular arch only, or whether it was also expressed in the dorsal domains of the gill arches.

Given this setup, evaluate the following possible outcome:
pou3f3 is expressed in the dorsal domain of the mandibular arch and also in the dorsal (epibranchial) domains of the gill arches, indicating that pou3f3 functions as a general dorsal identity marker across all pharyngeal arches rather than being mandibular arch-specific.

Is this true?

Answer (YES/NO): YES